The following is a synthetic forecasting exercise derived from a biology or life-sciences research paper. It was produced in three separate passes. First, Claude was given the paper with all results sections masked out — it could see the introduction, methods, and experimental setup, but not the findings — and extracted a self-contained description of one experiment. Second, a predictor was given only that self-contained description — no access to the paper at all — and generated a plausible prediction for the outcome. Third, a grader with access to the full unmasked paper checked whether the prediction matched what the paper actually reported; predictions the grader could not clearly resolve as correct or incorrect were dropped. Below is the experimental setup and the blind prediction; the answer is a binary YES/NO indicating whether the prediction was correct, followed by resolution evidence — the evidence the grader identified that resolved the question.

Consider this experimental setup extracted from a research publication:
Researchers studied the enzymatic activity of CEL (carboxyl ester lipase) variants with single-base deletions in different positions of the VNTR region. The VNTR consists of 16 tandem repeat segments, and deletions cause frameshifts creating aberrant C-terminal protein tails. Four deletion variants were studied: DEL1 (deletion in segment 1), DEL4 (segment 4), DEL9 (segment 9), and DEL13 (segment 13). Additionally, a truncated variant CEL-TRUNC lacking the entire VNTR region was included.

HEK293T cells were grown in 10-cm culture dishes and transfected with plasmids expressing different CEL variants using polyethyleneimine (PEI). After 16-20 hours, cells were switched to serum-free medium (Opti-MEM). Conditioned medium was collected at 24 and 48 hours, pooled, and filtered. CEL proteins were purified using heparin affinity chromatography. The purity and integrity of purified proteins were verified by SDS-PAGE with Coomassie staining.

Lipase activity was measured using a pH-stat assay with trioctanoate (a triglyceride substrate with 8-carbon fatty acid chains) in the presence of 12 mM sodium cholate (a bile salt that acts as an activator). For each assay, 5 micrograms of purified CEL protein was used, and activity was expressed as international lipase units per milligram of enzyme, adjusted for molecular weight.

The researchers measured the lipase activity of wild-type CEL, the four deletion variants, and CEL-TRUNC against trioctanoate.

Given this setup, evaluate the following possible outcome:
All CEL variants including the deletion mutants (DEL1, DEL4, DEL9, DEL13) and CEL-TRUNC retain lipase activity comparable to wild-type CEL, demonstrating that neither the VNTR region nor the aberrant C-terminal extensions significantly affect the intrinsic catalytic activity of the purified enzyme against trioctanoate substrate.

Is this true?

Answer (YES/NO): NO